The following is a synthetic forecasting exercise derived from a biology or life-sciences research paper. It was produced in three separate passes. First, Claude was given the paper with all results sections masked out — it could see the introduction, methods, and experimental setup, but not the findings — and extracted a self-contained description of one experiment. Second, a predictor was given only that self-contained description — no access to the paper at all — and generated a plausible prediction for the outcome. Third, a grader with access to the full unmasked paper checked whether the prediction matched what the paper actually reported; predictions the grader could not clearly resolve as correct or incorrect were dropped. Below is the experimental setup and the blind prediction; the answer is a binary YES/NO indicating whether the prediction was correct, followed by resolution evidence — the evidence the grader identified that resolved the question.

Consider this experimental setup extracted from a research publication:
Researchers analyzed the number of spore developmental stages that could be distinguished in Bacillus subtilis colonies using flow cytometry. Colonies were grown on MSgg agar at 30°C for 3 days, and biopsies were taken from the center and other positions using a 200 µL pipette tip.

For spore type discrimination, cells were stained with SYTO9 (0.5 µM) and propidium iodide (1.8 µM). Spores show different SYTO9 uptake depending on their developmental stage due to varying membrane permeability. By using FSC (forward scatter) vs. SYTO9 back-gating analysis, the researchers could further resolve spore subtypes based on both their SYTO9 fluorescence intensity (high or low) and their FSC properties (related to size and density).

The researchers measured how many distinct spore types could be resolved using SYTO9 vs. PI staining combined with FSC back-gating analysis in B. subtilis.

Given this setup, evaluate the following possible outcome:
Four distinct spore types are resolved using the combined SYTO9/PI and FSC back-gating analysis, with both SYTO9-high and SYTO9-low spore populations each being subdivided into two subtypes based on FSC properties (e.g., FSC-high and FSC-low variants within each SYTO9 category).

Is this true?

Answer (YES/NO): NO